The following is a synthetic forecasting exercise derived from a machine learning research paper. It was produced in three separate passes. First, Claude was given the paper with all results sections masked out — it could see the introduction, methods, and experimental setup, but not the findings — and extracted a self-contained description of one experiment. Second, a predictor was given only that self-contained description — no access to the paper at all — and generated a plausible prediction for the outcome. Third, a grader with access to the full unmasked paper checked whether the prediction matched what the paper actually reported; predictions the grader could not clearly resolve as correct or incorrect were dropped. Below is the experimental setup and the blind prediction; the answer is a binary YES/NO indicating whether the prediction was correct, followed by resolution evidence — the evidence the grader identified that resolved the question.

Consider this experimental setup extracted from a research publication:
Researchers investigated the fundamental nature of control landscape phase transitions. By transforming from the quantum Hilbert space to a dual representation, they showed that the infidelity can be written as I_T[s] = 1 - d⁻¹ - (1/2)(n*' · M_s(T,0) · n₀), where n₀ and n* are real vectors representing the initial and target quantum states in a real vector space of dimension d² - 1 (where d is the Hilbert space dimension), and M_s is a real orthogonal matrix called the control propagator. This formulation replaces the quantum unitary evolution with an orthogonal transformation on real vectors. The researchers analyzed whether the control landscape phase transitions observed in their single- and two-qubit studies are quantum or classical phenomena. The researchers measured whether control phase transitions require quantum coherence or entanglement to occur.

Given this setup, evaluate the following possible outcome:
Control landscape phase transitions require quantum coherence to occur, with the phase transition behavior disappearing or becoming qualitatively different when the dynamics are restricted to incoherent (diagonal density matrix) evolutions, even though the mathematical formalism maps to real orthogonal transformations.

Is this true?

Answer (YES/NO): NO